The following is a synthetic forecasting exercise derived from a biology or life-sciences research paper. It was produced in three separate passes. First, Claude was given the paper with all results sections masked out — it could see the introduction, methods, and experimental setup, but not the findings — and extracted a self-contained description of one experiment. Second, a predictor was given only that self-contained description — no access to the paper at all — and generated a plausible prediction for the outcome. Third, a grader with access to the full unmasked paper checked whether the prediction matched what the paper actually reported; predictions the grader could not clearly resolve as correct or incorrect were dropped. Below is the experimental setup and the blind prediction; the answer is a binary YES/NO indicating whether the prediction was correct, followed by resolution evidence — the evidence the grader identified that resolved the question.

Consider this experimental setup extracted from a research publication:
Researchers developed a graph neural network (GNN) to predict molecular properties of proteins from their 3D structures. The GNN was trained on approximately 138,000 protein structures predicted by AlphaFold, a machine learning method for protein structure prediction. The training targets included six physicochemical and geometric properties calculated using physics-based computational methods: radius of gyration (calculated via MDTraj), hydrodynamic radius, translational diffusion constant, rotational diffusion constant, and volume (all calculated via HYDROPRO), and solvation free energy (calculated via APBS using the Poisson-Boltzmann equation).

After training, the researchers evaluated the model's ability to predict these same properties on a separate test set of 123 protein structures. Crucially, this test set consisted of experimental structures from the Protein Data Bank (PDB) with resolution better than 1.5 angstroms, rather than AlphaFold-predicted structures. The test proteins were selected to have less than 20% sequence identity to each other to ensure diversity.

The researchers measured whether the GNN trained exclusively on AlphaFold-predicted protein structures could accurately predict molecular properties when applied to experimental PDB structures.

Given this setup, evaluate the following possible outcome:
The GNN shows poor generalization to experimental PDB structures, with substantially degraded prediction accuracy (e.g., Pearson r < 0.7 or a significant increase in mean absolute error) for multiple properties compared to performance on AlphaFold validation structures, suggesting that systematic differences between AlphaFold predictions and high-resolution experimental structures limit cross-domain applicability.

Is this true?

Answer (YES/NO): NO